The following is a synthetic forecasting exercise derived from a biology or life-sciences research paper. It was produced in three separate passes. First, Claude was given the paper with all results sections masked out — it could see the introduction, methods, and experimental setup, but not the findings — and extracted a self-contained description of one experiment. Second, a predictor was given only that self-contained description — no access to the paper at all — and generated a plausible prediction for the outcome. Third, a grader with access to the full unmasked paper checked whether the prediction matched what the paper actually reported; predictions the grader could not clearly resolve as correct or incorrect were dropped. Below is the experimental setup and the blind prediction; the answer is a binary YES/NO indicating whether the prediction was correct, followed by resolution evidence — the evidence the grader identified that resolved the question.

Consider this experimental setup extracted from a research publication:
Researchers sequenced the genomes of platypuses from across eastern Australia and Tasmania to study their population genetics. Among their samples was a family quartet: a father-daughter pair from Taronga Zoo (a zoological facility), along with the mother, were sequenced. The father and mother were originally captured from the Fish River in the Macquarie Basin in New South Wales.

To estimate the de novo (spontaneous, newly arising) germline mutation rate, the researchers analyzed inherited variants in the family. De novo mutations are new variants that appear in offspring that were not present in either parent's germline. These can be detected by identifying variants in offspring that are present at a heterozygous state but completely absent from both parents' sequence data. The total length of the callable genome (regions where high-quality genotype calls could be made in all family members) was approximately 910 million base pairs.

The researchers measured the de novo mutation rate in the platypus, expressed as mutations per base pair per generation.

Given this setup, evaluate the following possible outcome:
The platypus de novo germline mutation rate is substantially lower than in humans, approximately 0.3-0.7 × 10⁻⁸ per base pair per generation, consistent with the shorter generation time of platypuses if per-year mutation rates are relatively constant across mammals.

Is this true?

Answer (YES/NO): YES